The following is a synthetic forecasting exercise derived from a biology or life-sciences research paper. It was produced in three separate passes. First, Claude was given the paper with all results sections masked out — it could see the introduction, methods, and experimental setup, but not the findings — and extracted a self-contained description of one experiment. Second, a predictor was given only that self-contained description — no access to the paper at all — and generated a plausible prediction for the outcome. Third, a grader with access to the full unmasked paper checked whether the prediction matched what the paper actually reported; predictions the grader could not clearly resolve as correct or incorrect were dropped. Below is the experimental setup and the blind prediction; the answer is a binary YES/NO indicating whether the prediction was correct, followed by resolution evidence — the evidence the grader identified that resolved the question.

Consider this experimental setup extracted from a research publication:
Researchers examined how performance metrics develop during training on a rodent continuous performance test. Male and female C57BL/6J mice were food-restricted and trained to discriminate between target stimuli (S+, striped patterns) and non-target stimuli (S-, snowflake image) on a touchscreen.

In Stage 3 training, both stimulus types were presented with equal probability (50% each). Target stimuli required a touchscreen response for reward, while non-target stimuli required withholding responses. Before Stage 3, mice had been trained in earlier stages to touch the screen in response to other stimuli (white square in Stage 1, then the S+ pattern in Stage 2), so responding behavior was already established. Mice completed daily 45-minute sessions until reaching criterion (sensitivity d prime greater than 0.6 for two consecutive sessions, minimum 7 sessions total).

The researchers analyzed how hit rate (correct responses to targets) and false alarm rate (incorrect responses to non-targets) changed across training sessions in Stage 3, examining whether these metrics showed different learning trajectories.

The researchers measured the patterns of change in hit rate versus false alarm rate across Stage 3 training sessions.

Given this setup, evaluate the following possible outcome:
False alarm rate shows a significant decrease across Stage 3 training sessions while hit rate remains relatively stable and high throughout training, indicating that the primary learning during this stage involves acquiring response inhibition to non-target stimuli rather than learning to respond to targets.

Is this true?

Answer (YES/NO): NO